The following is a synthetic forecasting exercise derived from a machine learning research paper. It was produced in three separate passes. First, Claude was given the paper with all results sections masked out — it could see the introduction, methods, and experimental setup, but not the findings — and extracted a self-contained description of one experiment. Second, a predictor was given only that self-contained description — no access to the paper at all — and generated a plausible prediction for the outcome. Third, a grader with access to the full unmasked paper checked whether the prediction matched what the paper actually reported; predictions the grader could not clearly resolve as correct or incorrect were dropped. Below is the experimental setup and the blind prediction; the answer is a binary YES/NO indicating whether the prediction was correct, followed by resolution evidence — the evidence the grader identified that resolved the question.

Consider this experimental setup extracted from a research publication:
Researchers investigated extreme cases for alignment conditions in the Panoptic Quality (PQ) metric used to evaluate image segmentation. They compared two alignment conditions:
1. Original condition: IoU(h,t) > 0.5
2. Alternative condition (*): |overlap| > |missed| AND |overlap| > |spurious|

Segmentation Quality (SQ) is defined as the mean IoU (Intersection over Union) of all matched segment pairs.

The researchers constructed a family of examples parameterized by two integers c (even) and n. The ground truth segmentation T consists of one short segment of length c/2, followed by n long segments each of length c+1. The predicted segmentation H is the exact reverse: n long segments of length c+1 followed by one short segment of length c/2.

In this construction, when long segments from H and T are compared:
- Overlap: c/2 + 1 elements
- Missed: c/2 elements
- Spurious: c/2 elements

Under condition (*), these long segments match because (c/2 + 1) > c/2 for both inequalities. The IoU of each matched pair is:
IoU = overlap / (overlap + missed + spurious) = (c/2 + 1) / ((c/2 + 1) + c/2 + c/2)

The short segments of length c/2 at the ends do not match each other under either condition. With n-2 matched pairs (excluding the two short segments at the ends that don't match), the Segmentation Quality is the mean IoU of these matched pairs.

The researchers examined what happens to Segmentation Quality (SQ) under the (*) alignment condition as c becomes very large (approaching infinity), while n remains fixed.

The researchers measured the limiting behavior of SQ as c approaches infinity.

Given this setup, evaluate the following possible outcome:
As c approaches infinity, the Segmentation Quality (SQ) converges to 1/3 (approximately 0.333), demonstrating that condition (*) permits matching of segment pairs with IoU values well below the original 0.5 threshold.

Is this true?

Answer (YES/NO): YES